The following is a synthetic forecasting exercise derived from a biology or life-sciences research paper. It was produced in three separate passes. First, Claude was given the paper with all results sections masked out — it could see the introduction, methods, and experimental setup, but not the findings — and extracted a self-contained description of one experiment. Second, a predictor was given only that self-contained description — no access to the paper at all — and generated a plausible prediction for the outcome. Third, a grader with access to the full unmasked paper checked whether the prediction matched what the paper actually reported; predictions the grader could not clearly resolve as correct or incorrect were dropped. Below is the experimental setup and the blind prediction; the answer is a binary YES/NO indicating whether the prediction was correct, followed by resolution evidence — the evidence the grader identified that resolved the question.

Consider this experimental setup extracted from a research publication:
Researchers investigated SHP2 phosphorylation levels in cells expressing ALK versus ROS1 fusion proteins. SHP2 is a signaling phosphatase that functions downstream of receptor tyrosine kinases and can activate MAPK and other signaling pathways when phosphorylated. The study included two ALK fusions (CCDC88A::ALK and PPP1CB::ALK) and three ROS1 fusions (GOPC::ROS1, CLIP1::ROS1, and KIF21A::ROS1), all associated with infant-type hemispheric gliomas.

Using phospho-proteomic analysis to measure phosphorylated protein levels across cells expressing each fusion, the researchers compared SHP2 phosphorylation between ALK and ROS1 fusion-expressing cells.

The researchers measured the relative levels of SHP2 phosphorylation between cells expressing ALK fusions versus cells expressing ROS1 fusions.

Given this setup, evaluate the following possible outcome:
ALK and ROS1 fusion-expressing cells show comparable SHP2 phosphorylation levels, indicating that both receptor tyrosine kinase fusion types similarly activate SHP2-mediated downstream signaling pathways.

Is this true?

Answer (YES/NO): NO